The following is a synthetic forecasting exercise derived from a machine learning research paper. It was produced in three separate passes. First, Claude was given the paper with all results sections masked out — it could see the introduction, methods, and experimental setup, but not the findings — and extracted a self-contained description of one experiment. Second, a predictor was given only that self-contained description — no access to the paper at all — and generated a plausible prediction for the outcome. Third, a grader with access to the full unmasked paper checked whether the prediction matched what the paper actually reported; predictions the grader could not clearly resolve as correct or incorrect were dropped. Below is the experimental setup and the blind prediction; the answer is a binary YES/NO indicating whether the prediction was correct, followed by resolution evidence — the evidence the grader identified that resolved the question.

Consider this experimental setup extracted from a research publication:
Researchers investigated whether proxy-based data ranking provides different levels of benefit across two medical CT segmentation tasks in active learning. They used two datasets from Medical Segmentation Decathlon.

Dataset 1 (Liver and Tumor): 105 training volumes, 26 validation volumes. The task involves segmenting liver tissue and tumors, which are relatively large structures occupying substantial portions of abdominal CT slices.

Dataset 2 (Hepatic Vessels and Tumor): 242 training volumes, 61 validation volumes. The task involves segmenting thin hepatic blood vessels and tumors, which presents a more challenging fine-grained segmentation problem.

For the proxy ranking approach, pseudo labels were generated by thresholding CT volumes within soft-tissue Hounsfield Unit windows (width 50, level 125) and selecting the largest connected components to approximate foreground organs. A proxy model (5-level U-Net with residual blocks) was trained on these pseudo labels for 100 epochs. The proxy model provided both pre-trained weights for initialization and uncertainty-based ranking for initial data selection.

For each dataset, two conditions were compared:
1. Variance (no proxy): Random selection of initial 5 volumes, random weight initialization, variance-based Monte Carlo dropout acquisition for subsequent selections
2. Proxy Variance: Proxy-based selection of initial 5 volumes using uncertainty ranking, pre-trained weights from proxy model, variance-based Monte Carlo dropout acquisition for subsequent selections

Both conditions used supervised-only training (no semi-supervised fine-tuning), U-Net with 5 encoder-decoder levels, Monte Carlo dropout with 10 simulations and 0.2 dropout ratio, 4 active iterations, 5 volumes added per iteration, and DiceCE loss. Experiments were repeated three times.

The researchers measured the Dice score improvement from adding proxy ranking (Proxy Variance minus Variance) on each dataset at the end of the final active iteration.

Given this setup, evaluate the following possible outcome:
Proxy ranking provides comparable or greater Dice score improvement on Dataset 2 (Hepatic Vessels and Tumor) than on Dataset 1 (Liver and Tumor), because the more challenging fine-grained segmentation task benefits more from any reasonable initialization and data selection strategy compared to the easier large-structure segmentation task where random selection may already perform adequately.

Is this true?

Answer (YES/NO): YES